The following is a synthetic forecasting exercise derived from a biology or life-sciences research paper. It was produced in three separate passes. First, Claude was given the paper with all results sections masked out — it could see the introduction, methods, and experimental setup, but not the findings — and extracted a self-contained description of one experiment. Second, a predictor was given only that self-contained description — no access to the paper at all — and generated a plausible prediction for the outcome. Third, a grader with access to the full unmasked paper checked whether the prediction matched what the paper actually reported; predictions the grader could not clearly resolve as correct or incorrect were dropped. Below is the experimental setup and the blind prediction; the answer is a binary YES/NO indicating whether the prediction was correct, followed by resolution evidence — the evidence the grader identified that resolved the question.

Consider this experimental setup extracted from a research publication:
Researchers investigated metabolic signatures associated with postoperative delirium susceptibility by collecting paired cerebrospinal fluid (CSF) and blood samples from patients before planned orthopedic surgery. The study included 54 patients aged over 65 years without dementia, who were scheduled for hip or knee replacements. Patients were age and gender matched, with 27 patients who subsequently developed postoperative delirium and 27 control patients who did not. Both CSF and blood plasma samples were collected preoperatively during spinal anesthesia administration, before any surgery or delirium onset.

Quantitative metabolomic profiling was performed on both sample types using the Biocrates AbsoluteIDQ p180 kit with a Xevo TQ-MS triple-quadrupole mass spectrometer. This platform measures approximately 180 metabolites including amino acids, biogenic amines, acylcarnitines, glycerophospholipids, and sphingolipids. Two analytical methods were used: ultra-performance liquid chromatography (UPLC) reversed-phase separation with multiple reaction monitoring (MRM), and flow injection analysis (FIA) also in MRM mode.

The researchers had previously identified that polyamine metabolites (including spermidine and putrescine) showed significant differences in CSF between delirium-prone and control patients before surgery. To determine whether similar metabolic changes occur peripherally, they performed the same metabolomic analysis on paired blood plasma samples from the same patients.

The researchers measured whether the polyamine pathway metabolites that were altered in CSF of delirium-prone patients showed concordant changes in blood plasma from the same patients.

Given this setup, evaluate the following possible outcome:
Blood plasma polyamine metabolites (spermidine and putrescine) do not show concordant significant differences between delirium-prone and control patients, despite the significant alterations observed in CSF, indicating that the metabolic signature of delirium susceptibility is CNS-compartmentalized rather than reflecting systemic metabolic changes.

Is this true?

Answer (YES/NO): YES